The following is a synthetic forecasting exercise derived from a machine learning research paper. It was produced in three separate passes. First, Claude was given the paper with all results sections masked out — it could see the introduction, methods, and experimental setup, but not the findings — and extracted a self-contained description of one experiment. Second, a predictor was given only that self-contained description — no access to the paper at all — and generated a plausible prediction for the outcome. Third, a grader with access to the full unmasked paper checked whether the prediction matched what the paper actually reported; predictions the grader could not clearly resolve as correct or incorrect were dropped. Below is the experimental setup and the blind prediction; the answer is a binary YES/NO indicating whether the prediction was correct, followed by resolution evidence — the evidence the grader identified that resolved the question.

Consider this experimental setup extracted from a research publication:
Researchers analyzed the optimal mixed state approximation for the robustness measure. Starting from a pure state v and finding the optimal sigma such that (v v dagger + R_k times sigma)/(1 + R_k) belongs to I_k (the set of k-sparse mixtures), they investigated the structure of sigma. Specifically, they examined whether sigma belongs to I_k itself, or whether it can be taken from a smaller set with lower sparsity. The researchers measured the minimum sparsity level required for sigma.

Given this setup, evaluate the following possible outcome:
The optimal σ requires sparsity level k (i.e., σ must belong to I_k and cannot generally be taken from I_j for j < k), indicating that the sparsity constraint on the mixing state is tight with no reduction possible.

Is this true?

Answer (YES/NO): NO